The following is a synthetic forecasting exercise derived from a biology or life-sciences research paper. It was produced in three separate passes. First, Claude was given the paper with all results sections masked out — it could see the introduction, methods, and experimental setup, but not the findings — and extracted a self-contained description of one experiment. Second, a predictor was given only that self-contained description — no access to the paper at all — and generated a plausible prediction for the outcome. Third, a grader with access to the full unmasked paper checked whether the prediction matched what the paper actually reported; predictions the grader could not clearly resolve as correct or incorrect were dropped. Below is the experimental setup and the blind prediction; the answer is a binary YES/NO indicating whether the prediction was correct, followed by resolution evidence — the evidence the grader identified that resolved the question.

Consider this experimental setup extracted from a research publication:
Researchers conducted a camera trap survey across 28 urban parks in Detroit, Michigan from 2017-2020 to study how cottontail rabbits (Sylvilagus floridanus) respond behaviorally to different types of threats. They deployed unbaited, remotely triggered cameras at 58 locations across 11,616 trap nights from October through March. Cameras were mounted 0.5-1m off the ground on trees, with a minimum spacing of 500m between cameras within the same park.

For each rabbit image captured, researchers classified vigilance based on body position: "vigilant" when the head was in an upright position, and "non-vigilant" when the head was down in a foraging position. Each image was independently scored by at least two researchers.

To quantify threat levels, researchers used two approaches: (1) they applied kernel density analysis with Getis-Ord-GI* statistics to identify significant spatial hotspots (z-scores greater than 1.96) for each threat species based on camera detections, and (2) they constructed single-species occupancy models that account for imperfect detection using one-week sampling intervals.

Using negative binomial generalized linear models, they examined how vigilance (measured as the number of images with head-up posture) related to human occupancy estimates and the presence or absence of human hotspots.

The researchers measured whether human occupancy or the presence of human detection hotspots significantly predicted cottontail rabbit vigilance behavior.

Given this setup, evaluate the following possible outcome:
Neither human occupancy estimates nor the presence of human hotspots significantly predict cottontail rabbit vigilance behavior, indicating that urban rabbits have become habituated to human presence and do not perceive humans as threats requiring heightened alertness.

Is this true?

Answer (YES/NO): YES